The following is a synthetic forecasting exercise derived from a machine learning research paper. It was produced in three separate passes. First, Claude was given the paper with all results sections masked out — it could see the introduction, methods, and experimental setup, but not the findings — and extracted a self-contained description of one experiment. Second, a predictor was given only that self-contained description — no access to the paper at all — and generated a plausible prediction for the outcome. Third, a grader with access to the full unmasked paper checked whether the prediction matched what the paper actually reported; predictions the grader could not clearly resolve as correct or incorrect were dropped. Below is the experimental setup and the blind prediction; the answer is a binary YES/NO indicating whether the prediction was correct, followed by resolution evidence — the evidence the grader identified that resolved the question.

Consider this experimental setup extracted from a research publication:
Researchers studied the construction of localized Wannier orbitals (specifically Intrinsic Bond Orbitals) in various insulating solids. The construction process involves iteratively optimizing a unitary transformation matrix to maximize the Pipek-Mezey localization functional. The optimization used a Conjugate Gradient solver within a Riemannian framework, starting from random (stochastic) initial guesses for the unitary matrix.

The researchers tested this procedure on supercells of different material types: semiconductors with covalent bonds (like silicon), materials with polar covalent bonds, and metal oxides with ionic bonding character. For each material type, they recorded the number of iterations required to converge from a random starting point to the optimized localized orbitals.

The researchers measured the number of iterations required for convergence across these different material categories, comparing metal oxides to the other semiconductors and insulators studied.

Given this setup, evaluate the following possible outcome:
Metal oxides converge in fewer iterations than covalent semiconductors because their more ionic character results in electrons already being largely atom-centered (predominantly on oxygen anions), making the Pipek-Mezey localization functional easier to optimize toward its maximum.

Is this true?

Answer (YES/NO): NO